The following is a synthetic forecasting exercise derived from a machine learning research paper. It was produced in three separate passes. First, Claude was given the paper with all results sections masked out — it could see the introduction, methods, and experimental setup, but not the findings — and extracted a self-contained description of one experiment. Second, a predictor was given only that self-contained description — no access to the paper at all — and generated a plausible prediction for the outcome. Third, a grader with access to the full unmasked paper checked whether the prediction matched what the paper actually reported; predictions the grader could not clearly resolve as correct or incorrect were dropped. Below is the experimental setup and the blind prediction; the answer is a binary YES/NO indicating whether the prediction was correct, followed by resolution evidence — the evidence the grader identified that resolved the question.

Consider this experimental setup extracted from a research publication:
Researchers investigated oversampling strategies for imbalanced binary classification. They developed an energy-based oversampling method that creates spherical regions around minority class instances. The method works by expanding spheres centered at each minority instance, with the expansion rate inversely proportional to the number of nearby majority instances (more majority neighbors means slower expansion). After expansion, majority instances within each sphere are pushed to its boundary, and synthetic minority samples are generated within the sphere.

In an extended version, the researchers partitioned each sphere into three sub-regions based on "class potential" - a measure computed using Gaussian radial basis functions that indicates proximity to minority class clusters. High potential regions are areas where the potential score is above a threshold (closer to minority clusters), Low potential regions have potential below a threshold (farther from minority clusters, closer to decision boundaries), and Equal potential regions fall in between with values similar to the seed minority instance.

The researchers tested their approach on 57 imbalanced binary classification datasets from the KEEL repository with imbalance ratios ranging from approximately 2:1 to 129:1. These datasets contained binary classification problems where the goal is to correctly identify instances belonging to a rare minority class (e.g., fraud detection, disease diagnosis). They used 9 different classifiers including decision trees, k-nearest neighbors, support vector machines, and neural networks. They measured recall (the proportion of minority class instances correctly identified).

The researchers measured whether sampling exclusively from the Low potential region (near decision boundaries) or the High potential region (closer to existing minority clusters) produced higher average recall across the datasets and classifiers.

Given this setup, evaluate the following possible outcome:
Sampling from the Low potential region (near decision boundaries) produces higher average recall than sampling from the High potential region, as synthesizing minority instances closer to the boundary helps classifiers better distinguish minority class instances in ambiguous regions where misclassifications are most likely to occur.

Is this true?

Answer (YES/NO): YES